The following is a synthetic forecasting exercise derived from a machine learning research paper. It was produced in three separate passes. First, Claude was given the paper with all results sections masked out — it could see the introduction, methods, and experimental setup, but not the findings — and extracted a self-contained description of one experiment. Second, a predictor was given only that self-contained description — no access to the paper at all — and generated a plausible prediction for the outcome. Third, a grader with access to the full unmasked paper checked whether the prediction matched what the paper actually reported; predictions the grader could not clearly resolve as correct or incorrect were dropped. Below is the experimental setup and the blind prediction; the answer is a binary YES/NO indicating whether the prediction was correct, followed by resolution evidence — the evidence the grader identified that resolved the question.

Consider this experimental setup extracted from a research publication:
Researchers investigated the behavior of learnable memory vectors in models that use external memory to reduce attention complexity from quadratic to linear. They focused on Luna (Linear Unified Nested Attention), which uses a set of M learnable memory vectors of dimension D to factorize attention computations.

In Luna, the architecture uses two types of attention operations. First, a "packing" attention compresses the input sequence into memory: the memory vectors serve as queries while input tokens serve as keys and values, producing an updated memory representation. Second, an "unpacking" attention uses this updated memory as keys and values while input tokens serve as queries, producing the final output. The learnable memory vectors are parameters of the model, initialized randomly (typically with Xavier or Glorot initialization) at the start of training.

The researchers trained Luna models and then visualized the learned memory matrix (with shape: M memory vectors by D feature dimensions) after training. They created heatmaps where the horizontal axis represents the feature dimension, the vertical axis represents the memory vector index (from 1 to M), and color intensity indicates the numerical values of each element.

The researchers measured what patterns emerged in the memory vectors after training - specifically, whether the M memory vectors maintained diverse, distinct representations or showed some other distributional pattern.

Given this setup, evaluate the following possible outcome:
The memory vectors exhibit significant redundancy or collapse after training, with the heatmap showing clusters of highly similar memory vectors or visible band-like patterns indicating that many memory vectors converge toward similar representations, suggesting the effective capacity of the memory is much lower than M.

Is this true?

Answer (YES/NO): YES